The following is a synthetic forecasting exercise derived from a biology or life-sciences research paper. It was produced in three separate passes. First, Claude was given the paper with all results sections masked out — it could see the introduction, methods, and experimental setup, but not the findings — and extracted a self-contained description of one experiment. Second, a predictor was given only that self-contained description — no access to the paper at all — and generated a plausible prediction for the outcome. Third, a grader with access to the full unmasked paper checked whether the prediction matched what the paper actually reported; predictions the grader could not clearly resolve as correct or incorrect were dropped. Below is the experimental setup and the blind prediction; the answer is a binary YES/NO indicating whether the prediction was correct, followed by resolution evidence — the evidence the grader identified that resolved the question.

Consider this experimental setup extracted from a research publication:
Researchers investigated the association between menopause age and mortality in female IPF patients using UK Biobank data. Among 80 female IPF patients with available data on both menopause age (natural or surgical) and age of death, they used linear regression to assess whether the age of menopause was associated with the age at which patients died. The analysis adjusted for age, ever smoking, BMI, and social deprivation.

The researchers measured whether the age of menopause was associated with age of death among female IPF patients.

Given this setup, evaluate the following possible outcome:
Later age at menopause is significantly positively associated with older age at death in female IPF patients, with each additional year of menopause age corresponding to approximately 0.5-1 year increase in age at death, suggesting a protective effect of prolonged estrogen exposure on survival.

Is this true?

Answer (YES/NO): NO